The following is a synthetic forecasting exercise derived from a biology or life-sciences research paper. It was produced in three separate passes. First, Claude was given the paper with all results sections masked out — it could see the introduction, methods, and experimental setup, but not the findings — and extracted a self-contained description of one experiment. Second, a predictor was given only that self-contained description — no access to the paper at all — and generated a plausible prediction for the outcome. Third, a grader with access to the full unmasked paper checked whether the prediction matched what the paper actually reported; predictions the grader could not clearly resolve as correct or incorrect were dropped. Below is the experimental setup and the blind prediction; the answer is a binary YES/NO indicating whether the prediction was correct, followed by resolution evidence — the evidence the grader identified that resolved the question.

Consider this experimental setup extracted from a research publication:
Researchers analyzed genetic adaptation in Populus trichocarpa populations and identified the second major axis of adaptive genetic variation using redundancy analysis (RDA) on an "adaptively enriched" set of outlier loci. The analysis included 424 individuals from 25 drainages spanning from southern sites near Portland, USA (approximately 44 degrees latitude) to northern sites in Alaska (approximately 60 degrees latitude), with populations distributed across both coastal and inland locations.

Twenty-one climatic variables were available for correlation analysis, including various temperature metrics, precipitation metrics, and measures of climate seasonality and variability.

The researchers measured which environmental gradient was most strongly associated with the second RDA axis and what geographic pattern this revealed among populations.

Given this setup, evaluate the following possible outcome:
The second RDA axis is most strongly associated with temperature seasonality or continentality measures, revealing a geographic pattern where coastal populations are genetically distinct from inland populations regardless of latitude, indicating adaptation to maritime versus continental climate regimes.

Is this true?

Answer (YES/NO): NO